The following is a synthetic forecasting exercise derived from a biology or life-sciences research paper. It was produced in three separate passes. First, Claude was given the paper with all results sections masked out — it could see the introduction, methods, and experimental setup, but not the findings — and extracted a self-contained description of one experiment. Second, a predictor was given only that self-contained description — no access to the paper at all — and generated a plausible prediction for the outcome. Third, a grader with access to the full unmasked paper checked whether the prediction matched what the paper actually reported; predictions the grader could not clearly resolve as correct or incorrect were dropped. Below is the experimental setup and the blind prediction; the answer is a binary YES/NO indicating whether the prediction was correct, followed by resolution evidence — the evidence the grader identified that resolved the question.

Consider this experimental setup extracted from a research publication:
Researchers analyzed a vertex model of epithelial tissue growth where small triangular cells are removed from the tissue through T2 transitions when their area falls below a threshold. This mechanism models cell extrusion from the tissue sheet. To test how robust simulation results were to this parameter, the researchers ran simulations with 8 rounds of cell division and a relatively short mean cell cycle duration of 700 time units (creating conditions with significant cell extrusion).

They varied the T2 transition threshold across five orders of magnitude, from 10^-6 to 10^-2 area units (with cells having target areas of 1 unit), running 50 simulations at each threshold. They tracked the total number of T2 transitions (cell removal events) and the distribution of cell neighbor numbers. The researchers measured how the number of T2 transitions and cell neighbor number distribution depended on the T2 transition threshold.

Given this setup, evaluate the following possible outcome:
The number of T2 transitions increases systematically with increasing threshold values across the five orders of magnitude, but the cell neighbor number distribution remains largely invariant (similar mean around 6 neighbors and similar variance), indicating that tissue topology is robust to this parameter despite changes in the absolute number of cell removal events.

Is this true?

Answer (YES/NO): NO